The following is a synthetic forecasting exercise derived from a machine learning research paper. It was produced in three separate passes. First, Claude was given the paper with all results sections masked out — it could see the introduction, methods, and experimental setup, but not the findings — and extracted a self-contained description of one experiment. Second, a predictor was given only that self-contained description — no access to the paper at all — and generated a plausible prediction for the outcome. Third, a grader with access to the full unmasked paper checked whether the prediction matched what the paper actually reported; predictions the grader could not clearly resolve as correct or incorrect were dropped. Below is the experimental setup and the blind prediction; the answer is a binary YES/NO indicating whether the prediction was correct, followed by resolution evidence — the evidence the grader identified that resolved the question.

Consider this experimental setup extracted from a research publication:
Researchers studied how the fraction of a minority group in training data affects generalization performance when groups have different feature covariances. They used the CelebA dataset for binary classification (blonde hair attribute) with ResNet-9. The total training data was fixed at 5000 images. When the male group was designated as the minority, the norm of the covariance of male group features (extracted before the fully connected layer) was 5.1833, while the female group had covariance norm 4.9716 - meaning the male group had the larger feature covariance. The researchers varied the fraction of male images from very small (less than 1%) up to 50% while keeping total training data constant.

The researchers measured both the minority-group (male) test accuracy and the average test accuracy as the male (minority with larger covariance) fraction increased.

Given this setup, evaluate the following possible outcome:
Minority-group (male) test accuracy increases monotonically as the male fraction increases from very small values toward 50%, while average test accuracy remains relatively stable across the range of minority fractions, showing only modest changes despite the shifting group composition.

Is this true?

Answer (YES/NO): NO